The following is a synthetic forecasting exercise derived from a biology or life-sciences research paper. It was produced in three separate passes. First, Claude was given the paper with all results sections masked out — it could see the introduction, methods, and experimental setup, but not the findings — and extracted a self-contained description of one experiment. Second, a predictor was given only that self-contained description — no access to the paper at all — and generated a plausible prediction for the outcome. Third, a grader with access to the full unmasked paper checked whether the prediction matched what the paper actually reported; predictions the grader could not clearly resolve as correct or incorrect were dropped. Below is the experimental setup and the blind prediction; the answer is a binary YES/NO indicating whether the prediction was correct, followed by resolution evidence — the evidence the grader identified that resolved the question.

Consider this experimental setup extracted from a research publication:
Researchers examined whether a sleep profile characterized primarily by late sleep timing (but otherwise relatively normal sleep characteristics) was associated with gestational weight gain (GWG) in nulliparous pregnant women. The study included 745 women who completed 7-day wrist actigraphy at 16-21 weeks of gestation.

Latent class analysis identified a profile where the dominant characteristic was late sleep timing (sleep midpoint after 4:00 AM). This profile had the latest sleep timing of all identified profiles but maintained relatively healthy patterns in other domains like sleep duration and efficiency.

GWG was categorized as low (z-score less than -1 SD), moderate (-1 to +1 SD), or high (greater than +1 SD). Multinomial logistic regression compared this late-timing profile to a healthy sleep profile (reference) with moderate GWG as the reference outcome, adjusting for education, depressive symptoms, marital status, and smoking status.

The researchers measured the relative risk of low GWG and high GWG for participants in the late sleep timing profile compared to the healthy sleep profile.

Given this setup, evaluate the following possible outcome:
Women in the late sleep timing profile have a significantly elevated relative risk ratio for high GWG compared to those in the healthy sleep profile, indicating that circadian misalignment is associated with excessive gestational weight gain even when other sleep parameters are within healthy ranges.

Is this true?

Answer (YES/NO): NO